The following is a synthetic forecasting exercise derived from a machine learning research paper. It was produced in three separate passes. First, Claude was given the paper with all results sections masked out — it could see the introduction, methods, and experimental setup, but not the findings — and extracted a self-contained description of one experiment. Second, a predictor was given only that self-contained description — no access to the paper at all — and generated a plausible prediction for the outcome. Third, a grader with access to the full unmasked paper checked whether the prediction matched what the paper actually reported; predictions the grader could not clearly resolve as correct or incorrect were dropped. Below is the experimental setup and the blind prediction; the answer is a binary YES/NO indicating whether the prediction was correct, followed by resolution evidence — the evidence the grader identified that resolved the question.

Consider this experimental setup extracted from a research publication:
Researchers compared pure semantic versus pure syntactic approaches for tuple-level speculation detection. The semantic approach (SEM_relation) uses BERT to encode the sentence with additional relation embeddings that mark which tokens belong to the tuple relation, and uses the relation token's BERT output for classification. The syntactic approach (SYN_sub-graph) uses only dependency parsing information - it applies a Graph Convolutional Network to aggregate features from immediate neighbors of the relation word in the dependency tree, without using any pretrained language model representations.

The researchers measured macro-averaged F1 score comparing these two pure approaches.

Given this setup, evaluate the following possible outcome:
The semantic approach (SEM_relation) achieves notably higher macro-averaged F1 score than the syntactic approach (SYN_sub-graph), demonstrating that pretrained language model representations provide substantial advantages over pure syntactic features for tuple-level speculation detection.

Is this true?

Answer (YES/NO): YES